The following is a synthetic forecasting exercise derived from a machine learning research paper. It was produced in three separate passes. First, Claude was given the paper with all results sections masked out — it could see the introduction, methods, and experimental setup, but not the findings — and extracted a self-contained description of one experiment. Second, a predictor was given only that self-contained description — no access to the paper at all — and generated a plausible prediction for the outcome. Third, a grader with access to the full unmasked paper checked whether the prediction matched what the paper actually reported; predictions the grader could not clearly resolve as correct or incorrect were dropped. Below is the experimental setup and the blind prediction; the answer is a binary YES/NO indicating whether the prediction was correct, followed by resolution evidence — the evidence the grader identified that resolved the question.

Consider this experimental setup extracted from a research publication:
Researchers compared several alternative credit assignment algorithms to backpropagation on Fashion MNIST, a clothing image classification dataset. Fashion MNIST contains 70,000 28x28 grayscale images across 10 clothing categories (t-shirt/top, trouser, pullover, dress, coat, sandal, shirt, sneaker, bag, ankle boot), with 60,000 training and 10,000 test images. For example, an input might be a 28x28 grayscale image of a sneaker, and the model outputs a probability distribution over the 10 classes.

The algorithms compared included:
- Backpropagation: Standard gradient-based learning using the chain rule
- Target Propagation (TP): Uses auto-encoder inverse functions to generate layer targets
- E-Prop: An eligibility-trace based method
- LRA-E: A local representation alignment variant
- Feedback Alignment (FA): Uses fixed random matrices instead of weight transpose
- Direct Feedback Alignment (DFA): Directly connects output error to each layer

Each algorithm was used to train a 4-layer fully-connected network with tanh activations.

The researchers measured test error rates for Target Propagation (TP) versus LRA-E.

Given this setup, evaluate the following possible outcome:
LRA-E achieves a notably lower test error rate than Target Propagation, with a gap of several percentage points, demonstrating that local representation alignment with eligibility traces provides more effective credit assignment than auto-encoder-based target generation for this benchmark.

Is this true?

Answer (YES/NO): YES